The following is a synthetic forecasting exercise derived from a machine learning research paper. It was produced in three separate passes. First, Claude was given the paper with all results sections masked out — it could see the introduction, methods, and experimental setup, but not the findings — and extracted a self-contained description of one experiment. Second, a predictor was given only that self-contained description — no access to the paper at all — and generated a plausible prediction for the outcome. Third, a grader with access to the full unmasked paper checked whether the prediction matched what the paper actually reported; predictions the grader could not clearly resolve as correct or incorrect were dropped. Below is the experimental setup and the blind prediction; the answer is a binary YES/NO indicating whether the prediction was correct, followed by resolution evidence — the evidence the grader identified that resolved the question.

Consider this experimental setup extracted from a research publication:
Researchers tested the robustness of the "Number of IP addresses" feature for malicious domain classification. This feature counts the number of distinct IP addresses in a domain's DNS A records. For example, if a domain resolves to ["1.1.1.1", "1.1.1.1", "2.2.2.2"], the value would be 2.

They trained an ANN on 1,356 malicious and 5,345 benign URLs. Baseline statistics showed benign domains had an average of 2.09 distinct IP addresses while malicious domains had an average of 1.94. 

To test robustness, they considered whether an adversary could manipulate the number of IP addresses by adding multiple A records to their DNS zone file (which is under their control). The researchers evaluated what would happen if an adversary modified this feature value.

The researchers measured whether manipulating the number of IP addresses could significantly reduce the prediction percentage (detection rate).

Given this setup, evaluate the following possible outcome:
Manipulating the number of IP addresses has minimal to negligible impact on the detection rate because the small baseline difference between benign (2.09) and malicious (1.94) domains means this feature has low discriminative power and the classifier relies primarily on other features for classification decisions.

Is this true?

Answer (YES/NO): NO